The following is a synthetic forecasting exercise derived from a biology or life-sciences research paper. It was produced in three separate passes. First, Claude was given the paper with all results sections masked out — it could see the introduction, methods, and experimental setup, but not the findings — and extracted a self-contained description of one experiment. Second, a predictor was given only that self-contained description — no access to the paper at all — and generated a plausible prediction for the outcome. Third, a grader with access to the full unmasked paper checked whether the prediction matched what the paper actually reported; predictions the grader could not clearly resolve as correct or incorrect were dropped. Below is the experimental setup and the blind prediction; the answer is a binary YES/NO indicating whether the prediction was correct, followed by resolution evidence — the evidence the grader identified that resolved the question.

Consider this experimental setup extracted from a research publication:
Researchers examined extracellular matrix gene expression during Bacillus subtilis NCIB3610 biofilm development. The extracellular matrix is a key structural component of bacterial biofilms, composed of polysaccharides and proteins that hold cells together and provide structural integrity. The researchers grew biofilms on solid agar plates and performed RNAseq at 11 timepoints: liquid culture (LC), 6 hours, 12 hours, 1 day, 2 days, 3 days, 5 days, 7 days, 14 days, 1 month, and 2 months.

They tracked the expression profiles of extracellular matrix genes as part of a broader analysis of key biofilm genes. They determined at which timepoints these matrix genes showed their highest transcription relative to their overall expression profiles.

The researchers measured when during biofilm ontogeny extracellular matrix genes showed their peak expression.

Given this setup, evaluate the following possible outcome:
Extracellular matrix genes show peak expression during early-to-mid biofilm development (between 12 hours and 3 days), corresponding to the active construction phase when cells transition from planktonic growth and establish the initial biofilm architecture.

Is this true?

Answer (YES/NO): NO